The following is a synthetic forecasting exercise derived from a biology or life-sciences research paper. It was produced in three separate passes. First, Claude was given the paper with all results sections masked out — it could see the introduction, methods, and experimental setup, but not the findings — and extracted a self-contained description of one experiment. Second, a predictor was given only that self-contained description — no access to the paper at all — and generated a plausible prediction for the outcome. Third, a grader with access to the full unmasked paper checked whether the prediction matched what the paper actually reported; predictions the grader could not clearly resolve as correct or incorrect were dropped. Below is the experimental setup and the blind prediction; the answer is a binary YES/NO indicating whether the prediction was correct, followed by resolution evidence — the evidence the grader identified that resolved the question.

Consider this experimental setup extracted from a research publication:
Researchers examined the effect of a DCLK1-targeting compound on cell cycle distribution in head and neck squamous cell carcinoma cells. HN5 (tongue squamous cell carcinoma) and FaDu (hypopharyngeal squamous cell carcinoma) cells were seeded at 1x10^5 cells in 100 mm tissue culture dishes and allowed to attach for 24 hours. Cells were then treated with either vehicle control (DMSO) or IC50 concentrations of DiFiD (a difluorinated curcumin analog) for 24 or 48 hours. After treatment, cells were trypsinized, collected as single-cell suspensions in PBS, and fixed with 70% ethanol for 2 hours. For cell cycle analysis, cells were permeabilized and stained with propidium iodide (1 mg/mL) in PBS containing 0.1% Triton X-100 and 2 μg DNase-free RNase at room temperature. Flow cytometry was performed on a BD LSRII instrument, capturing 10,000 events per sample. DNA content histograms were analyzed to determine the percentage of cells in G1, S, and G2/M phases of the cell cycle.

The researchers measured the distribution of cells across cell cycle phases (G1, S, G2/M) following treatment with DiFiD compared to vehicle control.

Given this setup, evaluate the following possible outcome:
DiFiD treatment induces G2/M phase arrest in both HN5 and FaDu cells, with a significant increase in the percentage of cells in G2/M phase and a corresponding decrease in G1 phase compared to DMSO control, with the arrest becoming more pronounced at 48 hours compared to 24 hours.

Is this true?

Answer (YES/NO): NO